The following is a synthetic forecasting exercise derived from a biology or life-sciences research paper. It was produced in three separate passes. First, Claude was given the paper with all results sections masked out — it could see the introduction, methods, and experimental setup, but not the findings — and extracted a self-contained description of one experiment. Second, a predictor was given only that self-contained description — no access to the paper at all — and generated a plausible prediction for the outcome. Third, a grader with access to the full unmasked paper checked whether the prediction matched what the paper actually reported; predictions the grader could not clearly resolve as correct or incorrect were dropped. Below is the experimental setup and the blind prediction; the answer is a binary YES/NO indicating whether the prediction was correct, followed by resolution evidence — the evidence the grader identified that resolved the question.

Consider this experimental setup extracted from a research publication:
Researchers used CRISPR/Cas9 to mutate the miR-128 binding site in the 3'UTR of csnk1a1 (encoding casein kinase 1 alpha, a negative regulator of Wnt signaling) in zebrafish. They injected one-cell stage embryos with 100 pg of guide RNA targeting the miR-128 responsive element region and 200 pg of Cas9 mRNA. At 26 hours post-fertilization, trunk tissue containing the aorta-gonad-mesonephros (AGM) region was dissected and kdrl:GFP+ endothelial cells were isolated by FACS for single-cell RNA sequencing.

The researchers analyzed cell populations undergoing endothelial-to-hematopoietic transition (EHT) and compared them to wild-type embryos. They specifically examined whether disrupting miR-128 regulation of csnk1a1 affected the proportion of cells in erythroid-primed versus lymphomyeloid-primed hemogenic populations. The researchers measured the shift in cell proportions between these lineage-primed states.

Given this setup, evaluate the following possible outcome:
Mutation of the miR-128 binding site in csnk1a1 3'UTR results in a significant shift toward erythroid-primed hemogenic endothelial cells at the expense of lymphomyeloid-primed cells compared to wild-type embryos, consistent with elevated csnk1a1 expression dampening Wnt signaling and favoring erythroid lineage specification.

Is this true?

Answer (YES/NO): NO